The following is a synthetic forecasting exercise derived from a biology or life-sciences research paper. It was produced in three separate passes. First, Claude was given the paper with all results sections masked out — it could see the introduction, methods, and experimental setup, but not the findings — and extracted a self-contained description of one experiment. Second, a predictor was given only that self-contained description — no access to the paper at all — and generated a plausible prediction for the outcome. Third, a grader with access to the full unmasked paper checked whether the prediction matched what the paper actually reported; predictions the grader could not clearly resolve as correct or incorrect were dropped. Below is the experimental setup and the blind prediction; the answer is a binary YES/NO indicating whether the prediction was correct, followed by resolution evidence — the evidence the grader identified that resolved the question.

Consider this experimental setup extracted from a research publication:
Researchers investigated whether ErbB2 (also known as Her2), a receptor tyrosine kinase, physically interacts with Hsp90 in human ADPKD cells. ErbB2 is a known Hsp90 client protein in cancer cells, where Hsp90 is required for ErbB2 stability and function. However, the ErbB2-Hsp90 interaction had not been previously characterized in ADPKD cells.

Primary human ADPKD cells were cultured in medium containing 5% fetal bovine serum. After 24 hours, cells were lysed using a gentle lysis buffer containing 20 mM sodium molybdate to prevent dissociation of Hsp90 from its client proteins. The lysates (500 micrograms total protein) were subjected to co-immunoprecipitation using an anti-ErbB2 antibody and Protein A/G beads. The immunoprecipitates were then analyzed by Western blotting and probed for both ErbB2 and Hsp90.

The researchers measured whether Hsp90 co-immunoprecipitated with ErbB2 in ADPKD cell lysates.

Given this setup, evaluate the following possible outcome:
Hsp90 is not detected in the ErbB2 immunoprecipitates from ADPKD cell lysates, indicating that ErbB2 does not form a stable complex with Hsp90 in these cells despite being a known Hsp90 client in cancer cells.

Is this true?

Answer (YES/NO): NO